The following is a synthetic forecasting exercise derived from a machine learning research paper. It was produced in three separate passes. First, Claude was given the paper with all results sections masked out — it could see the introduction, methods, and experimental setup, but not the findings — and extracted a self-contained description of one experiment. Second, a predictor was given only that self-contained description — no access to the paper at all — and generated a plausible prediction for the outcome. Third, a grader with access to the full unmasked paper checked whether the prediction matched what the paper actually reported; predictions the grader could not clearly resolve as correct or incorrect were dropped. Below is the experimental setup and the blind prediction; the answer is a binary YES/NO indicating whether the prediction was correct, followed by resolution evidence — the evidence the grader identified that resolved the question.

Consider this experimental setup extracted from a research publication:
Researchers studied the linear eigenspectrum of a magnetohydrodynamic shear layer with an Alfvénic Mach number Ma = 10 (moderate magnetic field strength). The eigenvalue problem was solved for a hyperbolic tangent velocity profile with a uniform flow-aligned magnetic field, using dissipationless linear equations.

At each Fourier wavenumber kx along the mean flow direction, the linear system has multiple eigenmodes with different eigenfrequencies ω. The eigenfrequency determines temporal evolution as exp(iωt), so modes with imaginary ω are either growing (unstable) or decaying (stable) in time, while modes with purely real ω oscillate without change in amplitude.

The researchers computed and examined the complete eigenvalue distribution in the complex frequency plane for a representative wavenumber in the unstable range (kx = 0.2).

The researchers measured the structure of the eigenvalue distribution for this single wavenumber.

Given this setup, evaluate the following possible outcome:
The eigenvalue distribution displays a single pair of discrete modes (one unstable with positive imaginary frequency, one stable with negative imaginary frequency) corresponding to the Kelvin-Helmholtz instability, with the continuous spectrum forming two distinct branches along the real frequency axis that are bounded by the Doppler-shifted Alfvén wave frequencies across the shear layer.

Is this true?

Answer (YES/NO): NO